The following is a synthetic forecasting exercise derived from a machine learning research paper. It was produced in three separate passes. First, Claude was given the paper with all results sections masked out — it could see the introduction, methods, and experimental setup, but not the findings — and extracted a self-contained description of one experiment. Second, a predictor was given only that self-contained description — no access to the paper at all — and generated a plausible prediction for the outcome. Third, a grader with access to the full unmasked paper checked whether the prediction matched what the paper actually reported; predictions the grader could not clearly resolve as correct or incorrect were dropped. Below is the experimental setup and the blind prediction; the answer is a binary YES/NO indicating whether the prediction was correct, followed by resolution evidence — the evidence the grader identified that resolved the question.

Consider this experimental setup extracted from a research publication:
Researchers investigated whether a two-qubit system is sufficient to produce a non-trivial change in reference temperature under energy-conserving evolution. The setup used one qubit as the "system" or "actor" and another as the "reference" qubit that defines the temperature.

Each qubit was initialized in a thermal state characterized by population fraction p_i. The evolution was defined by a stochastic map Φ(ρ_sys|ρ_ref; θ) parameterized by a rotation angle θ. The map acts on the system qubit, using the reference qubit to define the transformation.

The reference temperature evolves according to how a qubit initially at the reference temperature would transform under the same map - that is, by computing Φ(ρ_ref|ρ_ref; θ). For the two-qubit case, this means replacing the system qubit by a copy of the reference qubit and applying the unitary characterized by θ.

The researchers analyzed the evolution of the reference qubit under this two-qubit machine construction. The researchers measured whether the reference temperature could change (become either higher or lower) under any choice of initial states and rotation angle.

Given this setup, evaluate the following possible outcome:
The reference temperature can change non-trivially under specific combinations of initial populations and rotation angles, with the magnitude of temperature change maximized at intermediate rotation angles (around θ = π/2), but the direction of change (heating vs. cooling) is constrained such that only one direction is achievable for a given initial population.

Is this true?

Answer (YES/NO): NO